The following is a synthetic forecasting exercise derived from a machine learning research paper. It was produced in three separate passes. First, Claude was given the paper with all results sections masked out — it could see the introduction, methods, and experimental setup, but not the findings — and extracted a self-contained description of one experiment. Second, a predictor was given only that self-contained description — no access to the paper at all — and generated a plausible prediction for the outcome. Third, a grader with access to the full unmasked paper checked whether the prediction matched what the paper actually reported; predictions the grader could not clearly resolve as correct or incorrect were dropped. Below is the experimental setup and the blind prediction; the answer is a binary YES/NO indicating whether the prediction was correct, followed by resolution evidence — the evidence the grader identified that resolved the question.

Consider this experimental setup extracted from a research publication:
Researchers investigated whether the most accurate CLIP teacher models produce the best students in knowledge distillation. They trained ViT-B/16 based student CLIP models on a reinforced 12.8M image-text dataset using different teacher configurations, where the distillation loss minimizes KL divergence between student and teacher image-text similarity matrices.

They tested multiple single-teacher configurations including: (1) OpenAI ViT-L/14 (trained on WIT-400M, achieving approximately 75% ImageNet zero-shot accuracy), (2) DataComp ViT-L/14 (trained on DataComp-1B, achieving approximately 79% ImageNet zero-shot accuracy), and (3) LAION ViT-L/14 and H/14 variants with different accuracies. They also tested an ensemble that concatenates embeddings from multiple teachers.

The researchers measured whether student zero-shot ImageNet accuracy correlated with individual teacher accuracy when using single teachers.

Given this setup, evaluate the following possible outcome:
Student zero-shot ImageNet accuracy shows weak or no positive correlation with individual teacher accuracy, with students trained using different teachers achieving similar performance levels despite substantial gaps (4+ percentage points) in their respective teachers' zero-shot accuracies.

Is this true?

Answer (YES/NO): YES